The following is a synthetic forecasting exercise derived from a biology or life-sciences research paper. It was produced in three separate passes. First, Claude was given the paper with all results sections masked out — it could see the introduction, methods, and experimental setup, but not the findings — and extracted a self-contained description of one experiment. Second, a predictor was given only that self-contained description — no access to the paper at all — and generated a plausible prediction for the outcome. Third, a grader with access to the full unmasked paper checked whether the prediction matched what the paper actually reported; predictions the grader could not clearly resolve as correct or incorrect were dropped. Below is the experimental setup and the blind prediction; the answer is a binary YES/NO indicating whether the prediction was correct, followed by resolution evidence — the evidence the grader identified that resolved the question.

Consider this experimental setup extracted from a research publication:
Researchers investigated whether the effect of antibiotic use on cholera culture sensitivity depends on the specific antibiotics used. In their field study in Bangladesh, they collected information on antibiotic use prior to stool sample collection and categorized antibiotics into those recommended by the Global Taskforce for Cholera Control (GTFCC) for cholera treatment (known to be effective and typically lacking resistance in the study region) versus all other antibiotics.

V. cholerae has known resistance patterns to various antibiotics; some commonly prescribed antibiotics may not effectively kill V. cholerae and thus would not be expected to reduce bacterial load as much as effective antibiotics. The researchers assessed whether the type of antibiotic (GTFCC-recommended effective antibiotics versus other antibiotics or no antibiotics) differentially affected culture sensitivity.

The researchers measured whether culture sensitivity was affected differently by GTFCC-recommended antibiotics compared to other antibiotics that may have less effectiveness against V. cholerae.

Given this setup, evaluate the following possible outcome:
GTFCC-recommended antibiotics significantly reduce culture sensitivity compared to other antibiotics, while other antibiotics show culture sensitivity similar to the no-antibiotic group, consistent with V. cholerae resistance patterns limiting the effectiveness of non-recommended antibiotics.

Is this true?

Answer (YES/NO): YES